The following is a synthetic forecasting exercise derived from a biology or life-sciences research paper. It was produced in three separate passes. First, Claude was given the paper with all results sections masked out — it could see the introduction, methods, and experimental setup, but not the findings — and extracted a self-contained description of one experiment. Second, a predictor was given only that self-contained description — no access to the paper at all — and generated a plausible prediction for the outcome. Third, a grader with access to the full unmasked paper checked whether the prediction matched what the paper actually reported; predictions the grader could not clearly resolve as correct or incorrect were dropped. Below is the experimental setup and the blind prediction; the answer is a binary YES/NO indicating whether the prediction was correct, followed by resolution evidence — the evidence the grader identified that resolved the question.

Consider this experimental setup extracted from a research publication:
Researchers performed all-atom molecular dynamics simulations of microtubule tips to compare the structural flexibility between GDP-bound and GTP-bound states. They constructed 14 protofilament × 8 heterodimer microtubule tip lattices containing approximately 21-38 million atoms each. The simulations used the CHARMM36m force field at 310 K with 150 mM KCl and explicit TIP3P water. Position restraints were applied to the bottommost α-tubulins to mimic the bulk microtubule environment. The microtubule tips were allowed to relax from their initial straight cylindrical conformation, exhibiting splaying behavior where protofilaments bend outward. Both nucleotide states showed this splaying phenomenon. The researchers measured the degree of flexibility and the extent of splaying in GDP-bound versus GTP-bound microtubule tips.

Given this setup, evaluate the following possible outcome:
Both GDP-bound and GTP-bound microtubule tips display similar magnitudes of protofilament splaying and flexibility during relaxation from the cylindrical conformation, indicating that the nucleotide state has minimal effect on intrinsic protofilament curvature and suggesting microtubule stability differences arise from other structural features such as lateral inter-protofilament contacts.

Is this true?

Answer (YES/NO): NO